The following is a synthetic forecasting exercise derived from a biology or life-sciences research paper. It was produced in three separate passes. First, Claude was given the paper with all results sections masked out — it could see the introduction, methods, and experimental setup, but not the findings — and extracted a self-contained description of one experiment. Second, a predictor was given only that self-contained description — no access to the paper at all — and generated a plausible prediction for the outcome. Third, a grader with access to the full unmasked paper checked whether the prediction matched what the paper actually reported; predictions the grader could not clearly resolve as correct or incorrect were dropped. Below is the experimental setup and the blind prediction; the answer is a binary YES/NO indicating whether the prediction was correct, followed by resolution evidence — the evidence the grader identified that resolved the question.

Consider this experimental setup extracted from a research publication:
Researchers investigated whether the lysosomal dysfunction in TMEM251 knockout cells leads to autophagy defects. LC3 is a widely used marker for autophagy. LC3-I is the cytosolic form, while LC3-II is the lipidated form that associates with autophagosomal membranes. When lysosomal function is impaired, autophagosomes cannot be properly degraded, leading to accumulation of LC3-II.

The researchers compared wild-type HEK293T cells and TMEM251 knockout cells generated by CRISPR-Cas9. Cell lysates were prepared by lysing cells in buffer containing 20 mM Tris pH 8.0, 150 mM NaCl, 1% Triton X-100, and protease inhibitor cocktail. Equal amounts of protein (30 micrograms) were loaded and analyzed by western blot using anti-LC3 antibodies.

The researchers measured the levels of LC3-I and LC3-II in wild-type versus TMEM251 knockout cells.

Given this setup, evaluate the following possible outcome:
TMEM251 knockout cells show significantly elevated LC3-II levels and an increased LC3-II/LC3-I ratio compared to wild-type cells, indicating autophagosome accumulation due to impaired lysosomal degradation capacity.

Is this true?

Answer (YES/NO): YES